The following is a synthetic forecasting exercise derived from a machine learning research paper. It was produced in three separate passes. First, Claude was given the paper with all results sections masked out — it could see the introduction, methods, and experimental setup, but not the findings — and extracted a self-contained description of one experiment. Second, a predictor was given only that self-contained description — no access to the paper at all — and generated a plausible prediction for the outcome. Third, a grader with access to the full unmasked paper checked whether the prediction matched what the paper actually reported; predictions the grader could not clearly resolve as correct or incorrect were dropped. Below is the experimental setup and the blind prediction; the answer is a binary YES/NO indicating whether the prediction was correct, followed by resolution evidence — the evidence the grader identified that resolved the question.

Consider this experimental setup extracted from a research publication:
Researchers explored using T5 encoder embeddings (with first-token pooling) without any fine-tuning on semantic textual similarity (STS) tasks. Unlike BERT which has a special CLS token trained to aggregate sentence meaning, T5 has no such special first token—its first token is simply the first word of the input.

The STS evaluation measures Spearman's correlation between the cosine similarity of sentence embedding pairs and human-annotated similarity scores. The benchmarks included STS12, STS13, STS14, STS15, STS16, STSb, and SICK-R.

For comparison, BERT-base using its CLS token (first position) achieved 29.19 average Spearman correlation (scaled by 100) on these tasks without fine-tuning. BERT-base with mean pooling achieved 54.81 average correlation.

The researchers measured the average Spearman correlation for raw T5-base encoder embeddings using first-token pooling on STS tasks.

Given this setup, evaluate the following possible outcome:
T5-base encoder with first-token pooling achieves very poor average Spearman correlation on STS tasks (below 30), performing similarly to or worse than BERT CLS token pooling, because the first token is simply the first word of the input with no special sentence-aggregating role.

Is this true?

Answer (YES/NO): YES